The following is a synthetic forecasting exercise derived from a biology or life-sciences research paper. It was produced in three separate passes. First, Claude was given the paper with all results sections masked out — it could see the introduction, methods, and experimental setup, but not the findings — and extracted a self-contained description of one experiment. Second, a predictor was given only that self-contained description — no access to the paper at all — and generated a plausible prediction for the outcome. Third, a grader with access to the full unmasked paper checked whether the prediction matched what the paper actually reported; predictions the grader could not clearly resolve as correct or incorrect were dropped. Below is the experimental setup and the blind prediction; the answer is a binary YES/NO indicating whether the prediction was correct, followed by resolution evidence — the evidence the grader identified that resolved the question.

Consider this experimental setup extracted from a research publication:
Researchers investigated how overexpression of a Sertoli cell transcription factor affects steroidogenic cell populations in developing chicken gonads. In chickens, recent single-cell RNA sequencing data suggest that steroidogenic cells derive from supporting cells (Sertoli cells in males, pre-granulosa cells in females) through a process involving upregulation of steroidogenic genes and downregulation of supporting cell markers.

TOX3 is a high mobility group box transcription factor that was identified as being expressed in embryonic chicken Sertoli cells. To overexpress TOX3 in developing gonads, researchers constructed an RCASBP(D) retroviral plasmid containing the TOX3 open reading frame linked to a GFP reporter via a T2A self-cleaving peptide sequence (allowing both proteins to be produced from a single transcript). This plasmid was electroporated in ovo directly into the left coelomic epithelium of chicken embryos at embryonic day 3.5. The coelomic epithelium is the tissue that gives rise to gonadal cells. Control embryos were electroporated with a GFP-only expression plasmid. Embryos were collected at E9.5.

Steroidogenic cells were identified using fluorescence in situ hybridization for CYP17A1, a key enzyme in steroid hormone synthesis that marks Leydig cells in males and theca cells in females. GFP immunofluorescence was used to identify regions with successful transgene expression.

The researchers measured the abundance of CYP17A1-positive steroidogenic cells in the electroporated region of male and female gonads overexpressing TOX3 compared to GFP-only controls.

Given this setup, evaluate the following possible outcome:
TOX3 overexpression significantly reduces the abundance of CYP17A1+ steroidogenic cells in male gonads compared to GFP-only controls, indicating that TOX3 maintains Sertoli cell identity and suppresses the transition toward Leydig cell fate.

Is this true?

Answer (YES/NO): YES